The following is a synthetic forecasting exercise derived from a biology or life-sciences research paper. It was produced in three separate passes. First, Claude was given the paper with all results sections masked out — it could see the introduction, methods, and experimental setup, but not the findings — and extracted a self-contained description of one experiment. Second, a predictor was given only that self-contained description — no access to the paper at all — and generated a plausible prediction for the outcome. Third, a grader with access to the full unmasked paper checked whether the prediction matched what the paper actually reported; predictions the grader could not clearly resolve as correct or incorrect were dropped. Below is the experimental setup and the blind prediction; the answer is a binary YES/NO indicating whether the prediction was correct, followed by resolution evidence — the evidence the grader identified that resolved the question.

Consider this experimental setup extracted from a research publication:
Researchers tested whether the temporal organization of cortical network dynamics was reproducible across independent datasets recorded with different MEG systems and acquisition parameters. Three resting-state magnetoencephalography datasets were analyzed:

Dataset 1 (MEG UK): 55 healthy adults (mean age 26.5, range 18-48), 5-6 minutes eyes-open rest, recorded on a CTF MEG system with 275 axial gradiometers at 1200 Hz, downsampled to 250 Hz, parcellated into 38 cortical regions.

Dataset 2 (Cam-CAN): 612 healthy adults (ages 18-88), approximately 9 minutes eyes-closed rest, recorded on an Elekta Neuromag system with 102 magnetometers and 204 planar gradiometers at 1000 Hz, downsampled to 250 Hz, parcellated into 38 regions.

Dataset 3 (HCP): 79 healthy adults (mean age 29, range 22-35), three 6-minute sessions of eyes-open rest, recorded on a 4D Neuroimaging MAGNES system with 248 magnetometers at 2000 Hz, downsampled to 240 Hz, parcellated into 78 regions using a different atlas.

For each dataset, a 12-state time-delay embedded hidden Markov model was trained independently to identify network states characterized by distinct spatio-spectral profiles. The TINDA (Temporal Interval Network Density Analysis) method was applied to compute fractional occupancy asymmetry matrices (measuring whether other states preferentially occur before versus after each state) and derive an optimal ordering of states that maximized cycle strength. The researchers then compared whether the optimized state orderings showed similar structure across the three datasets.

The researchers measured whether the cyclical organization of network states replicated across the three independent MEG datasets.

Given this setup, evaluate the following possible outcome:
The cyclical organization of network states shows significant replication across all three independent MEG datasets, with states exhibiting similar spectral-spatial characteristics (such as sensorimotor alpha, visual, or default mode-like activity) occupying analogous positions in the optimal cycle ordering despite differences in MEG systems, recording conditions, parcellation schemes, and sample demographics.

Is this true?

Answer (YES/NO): YES